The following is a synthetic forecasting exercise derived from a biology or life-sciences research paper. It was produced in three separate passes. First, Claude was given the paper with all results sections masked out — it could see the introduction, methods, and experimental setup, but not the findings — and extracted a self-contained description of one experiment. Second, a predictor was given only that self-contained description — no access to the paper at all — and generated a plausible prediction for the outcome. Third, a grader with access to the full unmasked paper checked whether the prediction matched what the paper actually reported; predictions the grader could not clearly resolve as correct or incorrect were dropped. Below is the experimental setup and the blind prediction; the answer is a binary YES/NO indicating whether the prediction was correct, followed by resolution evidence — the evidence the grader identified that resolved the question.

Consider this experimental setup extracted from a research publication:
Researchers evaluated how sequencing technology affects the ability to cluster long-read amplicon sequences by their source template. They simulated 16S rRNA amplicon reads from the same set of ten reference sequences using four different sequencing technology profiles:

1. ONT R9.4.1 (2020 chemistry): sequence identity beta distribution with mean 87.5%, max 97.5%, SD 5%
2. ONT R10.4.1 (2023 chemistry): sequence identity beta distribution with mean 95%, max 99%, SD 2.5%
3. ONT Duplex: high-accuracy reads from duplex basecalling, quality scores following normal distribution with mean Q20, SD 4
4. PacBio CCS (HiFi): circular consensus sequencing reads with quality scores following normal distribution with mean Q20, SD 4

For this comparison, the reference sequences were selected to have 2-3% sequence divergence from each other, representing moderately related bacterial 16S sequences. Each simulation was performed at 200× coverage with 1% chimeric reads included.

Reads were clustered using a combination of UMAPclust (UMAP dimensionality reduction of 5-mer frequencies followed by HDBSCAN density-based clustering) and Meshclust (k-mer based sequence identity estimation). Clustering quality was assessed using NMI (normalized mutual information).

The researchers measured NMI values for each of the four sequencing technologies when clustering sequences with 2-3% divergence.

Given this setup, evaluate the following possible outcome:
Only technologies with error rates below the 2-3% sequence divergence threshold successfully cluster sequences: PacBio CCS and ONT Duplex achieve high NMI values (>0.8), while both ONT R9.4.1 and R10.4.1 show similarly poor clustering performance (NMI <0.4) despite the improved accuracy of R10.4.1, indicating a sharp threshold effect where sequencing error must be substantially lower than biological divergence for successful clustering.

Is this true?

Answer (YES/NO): NO